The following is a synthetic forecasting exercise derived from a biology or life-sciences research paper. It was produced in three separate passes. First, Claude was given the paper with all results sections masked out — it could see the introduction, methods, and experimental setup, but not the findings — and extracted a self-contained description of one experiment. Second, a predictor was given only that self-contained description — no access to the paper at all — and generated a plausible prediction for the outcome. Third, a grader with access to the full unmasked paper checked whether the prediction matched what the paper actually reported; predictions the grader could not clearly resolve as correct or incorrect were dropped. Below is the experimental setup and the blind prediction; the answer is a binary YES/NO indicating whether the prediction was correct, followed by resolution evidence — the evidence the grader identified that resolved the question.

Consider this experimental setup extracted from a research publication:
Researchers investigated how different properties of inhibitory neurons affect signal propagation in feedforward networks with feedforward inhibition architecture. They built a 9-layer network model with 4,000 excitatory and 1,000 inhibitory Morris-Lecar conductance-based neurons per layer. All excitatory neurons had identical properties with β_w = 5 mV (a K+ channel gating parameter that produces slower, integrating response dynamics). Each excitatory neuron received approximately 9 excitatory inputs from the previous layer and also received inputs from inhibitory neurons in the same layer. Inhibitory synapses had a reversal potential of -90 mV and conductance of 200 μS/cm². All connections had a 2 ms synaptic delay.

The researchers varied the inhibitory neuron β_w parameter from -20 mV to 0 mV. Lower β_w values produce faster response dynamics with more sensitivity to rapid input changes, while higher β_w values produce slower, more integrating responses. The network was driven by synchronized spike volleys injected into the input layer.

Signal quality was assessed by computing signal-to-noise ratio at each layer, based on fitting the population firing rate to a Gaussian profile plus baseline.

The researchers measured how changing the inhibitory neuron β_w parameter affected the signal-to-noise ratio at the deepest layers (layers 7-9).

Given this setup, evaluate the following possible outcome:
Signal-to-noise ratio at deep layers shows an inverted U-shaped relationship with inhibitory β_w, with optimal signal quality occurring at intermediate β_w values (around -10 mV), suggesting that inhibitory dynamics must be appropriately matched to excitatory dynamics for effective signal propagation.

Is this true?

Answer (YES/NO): NO